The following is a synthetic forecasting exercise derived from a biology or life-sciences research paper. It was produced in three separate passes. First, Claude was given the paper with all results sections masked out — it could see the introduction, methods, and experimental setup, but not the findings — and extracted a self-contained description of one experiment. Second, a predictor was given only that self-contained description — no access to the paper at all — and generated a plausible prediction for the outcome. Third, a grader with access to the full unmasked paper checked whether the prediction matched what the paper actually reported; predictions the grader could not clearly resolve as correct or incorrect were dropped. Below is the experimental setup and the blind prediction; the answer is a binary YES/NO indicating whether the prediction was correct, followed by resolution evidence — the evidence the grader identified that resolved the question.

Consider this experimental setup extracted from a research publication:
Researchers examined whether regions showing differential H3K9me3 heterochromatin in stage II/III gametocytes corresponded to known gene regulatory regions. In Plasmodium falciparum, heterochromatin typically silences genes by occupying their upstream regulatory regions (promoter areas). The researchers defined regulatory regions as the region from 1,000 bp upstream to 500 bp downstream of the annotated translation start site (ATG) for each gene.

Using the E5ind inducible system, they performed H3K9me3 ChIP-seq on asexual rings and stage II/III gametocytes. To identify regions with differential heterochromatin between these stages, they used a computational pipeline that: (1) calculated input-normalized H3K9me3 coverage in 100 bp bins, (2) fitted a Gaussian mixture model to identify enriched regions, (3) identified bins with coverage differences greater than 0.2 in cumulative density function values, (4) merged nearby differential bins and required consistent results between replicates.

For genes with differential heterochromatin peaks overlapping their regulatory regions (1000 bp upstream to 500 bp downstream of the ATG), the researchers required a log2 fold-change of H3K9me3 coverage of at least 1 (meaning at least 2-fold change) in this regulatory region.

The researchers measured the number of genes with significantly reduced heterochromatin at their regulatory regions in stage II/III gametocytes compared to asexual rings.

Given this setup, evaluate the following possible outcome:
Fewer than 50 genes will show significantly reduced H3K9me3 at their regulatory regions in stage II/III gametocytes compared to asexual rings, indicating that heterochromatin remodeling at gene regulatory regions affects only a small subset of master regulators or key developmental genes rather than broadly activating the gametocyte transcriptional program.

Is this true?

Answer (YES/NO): YES